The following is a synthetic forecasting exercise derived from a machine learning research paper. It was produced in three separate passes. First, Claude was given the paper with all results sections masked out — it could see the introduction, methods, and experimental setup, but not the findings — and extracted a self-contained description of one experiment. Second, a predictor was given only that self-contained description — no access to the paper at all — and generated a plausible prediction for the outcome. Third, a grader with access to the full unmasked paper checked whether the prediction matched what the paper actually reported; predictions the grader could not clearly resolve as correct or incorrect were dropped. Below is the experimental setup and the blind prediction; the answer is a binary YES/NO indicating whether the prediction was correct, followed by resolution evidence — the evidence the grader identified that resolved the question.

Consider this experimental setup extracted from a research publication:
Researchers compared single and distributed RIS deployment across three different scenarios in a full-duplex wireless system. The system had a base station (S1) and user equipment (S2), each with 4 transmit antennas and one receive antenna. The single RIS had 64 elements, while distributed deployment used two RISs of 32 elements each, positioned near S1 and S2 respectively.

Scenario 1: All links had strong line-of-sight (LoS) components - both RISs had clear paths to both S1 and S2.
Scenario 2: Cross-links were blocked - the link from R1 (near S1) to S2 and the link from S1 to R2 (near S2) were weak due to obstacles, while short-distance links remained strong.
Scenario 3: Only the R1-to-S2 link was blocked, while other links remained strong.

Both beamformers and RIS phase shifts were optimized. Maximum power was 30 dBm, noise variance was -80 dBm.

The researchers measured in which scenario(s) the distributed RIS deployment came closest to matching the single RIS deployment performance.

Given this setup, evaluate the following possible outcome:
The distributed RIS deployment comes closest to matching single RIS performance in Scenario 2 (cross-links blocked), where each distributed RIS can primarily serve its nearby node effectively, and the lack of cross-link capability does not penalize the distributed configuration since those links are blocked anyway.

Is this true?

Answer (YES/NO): NO